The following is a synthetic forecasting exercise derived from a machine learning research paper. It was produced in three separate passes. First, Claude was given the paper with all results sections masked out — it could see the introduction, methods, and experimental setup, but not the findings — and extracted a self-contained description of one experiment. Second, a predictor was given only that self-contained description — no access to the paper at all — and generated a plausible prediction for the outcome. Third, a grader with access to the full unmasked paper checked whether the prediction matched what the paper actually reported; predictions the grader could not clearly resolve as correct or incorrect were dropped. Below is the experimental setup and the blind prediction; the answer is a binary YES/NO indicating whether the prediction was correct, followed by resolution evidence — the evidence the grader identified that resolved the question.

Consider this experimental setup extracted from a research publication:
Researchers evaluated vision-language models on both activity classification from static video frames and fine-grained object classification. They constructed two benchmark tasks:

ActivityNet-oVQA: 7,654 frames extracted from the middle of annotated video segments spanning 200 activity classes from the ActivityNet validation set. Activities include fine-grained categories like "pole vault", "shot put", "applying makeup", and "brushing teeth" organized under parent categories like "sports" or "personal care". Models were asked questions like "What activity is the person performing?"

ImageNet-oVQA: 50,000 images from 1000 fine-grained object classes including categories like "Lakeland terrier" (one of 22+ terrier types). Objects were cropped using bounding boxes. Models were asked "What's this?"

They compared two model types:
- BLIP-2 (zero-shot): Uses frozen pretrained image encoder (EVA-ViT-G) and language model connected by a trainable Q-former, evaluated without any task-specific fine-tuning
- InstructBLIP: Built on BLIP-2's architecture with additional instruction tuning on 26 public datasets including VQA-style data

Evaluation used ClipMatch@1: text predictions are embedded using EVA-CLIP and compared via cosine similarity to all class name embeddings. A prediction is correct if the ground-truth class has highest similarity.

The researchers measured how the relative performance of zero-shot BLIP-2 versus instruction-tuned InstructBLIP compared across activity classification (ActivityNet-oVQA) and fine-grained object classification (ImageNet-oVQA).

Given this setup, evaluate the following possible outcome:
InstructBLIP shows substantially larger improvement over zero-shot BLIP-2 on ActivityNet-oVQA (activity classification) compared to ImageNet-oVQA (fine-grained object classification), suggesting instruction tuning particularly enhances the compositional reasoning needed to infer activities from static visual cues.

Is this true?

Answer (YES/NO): NO